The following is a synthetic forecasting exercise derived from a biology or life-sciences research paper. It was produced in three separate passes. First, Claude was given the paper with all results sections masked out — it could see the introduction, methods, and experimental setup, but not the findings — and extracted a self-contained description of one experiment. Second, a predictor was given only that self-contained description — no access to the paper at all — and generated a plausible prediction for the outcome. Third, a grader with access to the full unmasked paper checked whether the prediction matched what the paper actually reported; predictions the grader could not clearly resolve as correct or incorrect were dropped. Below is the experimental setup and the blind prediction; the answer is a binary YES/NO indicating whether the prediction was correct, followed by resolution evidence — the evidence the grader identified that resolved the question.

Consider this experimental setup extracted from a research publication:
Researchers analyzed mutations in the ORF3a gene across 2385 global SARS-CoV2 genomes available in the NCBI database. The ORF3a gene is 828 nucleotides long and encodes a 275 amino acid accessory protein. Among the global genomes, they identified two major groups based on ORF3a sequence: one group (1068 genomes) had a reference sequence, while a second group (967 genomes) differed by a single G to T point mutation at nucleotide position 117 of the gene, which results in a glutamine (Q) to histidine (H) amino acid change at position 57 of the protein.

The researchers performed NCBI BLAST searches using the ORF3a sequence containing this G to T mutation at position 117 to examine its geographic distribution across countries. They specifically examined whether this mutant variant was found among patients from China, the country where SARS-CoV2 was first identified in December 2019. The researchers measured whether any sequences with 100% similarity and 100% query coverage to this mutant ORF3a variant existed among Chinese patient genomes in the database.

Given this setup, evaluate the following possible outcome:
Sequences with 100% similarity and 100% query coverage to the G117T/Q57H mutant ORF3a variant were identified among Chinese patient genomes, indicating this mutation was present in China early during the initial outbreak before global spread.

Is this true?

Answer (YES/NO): NO